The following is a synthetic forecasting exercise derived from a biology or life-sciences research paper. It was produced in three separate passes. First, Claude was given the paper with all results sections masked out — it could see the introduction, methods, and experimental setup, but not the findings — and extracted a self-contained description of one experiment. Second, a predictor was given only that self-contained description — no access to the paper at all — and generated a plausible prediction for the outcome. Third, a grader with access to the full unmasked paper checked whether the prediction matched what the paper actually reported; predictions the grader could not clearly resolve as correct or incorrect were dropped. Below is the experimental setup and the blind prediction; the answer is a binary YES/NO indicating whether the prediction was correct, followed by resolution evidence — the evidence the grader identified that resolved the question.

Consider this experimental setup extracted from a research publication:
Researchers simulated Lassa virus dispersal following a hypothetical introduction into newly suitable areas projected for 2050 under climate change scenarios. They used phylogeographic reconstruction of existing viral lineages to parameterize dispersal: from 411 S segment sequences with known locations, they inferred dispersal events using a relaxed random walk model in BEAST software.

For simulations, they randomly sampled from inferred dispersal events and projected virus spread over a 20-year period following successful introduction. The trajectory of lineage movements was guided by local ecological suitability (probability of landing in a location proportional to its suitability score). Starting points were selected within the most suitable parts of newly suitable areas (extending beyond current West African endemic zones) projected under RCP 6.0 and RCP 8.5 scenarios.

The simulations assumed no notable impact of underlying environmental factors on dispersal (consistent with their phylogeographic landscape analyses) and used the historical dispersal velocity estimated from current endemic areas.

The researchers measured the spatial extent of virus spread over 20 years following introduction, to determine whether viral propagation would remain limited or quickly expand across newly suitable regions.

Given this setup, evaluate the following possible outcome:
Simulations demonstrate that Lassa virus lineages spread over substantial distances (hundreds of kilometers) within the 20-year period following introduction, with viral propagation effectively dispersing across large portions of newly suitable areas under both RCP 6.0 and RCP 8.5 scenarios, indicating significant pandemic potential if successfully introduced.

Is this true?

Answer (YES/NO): NO